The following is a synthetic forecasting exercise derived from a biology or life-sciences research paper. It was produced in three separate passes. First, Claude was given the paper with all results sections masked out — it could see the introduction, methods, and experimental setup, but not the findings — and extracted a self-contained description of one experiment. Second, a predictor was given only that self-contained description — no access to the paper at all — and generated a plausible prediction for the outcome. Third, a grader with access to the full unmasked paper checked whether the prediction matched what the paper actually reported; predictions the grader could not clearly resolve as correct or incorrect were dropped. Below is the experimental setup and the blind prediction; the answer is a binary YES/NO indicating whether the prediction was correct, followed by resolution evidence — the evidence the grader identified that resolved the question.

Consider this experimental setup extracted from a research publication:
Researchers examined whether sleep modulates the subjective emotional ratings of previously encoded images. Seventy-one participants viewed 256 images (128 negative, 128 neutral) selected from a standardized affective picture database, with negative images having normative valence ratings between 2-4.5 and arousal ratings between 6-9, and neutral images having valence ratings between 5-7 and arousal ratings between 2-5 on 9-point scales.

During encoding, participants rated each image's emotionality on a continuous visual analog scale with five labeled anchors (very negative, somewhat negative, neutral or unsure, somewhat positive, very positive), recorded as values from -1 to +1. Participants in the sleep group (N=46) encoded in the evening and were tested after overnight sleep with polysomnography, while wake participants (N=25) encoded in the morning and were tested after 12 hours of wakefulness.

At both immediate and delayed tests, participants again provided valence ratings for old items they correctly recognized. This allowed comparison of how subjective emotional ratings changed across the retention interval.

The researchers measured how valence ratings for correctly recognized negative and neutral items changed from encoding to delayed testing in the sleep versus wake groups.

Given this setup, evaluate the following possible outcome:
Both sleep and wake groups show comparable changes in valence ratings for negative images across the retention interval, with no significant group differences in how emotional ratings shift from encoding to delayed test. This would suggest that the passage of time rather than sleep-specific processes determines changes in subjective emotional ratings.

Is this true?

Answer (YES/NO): NO